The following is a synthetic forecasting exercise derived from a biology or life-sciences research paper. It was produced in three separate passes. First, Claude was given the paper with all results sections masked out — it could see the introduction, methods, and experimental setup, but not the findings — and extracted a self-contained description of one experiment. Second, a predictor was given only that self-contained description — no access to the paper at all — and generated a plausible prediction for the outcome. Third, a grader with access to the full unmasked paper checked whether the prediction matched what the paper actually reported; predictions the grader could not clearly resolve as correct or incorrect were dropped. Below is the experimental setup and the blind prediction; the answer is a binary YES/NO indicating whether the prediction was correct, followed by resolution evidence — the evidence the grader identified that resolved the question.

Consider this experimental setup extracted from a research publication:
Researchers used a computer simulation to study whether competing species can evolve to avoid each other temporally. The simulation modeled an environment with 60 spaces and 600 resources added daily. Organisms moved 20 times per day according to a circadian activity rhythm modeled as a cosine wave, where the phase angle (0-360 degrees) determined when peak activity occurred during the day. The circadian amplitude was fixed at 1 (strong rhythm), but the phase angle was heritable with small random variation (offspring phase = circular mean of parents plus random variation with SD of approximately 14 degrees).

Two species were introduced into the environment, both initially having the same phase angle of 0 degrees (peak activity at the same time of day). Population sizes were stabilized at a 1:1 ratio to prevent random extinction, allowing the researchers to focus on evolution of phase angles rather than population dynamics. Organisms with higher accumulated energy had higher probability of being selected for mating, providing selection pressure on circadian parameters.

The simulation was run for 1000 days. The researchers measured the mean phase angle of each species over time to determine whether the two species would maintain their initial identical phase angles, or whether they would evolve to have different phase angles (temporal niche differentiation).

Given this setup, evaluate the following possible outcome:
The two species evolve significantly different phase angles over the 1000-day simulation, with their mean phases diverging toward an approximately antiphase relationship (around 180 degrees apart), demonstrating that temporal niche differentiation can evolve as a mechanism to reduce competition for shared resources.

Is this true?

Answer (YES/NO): YES